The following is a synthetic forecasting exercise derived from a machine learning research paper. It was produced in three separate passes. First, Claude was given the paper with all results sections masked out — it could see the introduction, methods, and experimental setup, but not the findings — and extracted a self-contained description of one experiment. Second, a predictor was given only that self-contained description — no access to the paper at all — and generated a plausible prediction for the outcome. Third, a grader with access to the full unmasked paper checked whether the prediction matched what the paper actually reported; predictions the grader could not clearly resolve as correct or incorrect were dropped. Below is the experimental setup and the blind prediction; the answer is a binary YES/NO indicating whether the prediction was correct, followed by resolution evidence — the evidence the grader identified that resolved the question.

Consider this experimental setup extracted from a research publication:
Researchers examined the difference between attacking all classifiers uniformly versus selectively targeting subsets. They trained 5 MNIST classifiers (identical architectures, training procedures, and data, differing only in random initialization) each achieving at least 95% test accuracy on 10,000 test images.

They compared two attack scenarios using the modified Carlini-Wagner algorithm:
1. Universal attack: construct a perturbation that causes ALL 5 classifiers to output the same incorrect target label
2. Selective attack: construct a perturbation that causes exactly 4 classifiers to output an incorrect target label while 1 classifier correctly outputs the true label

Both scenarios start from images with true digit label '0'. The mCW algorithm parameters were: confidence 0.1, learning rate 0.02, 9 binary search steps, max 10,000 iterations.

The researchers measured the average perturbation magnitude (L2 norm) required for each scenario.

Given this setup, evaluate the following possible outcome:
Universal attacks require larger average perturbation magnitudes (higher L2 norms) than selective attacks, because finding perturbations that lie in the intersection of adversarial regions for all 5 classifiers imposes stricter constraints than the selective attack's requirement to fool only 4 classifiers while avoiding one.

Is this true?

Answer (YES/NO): NO